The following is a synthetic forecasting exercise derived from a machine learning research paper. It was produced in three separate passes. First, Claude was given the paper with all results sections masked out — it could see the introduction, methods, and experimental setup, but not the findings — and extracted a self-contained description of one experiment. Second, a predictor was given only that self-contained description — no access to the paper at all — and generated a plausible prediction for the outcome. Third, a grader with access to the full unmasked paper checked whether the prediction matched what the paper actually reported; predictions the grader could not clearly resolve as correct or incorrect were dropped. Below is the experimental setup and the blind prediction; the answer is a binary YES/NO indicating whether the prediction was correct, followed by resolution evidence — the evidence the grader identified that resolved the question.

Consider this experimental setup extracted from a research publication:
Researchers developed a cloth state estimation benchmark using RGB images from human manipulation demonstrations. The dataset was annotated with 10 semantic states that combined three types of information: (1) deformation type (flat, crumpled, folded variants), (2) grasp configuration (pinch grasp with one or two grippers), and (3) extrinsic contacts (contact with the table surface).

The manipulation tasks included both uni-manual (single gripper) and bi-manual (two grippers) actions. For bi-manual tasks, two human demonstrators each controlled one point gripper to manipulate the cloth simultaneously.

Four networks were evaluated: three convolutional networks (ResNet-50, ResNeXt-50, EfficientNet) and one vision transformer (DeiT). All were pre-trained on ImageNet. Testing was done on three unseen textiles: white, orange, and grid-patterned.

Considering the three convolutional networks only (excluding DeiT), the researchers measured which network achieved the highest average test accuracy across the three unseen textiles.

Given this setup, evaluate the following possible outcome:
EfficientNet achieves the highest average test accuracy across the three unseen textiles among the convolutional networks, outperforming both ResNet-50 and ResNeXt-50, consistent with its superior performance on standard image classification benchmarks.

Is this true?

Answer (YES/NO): YES